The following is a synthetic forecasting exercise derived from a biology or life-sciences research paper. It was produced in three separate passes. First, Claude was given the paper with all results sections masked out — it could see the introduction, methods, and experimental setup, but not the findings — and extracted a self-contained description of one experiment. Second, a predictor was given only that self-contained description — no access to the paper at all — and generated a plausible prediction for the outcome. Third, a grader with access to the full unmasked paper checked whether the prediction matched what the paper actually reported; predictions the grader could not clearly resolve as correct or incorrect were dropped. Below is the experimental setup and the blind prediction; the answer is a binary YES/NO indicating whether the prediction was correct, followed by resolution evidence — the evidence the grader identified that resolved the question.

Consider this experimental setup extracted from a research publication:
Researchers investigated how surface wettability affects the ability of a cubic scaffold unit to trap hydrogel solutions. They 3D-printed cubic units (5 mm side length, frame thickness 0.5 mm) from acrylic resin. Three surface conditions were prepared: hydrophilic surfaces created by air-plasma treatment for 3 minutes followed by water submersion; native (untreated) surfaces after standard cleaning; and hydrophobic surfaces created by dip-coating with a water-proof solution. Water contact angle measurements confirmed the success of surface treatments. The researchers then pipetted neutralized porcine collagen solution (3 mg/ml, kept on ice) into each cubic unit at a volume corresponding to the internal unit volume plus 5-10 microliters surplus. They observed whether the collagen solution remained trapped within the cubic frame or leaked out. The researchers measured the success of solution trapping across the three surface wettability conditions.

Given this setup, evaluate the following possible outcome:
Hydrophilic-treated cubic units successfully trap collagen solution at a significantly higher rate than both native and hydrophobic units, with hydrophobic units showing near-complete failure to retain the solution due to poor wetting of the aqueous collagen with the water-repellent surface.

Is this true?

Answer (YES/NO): NO